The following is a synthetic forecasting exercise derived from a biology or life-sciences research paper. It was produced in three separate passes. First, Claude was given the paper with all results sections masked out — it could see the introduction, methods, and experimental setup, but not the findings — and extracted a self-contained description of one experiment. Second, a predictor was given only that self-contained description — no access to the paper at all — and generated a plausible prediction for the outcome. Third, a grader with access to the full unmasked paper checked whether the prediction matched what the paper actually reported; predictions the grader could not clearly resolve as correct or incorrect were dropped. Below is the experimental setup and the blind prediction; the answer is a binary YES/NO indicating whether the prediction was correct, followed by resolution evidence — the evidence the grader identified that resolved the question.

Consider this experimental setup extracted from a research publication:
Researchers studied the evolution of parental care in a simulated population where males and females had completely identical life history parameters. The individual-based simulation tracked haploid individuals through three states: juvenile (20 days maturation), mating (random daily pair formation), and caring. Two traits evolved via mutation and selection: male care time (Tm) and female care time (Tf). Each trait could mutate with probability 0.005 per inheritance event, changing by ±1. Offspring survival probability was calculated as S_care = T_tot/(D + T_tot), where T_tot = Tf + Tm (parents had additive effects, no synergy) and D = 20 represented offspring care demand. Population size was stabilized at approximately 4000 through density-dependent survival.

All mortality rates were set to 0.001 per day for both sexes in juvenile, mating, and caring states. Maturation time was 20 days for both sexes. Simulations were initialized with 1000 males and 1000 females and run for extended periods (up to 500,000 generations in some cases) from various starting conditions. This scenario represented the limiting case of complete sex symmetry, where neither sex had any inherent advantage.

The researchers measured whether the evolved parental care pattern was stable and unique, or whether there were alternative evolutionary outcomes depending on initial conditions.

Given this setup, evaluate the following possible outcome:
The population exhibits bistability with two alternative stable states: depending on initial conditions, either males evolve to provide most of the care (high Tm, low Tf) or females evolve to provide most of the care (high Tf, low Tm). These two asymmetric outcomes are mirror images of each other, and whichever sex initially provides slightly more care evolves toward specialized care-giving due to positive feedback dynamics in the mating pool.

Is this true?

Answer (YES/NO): YES